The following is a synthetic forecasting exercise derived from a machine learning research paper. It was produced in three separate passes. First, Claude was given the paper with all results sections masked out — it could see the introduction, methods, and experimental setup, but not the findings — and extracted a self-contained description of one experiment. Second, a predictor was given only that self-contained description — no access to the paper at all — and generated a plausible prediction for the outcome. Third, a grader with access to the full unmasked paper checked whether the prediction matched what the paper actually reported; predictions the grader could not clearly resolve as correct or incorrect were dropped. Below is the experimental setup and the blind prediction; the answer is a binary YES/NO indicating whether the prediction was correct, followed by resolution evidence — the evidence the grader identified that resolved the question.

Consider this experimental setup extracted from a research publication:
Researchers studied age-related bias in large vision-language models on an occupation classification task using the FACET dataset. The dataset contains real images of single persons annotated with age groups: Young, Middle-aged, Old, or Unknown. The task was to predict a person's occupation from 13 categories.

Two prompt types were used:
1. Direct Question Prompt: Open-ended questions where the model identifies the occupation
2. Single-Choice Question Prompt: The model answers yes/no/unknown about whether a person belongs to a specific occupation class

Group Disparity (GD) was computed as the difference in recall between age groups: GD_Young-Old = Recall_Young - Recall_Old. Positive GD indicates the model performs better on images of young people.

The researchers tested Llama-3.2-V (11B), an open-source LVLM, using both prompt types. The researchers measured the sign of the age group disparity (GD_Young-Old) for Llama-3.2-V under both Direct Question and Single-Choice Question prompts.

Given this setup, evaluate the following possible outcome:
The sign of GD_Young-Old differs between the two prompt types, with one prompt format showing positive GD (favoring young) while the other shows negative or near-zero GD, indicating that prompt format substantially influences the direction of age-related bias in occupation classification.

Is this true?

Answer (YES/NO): YES